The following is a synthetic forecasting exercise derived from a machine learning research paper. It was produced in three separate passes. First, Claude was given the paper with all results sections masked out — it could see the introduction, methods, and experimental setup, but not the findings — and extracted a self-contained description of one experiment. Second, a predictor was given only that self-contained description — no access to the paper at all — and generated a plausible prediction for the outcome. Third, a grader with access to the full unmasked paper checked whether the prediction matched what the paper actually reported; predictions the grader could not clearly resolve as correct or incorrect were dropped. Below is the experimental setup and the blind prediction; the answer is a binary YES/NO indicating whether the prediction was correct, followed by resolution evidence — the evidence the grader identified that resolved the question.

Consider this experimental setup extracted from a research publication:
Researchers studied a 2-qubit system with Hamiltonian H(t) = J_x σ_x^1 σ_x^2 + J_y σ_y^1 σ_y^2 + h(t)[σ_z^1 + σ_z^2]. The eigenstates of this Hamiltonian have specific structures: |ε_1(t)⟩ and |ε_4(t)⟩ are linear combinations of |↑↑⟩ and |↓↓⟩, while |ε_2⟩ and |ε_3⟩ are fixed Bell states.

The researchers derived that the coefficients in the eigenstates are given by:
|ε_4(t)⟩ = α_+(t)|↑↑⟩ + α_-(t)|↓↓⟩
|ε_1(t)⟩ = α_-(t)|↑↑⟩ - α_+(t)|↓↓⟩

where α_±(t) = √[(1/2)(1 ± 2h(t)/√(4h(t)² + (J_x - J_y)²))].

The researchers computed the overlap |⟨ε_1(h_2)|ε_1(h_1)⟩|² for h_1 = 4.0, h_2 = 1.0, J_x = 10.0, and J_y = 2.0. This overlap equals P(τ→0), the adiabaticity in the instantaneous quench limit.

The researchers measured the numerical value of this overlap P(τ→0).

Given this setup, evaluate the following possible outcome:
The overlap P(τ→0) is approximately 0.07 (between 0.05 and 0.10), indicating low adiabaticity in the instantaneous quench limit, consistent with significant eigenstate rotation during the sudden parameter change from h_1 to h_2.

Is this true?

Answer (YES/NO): NO